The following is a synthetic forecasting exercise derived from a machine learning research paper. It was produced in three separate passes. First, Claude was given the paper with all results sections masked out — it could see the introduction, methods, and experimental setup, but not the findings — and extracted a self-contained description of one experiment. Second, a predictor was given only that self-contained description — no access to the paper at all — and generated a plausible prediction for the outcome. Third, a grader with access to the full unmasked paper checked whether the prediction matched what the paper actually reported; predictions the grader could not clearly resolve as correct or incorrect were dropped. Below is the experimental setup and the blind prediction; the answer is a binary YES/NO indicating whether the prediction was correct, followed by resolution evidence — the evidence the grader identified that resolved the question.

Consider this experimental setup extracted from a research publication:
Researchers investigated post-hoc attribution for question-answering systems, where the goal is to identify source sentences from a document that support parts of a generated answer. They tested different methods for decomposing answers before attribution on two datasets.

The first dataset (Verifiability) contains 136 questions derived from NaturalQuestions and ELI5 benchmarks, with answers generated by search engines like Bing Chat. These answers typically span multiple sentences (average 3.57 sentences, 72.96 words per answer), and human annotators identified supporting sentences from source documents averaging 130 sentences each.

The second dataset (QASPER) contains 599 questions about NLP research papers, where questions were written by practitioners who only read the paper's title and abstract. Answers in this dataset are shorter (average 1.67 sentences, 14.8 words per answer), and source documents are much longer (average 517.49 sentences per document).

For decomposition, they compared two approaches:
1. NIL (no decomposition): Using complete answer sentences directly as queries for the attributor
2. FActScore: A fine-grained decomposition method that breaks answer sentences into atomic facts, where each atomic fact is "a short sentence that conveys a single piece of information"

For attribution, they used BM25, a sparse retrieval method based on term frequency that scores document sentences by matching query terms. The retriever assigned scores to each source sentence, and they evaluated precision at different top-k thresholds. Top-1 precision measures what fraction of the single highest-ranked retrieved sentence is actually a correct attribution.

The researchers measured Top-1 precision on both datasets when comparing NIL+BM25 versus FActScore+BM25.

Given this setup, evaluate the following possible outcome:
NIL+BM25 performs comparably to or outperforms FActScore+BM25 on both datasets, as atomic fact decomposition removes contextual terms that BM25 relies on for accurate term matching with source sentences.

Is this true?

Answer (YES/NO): YES